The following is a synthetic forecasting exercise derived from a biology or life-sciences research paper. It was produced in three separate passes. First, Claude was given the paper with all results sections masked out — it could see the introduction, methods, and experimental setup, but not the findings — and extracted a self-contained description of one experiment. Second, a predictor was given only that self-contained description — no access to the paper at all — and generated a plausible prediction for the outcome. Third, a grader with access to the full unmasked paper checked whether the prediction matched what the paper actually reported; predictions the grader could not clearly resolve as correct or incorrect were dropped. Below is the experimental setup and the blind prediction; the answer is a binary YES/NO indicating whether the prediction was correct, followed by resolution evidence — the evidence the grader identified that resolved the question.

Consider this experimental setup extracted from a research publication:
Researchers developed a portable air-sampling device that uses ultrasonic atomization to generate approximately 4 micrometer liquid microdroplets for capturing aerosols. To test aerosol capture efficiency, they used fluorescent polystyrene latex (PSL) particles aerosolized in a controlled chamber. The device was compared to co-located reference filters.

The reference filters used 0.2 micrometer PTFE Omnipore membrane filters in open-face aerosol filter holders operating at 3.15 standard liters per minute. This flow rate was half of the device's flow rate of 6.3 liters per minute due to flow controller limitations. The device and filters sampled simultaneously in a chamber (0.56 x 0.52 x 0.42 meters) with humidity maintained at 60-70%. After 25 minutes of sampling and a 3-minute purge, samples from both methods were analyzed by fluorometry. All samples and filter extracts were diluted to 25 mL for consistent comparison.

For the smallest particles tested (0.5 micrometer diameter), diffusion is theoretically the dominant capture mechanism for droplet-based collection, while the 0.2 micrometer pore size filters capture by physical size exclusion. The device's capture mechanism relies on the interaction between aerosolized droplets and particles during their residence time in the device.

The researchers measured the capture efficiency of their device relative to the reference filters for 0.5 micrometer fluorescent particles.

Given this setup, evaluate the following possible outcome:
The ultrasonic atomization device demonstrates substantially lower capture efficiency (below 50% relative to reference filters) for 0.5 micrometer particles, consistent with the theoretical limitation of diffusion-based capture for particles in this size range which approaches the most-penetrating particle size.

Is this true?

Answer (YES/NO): YES